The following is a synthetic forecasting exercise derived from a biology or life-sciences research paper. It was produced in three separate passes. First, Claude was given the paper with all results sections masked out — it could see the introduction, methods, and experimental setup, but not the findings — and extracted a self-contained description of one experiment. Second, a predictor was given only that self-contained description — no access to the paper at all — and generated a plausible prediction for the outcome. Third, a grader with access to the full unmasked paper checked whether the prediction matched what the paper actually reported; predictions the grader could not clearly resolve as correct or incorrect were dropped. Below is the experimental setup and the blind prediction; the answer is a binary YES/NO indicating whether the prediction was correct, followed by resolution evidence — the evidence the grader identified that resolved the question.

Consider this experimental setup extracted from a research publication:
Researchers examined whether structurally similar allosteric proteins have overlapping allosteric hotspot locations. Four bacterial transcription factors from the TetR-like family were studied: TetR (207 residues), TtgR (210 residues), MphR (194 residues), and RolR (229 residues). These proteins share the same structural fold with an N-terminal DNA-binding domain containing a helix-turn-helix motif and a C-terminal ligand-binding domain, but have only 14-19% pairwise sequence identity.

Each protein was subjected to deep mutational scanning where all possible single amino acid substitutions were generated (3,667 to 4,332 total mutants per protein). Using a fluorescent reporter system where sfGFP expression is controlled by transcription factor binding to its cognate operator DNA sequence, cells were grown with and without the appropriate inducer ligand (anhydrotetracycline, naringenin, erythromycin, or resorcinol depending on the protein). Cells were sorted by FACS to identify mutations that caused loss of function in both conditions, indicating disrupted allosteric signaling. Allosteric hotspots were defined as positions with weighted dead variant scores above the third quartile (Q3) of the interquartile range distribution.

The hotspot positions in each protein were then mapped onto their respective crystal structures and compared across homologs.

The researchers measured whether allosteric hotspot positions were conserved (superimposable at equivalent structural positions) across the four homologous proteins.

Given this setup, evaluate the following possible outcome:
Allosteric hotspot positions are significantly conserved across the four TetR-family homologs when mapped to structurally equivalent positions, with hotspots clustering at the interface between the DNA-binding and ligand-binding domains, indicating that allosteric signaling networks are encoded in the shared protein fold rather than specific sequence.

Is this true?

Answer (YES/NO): NO